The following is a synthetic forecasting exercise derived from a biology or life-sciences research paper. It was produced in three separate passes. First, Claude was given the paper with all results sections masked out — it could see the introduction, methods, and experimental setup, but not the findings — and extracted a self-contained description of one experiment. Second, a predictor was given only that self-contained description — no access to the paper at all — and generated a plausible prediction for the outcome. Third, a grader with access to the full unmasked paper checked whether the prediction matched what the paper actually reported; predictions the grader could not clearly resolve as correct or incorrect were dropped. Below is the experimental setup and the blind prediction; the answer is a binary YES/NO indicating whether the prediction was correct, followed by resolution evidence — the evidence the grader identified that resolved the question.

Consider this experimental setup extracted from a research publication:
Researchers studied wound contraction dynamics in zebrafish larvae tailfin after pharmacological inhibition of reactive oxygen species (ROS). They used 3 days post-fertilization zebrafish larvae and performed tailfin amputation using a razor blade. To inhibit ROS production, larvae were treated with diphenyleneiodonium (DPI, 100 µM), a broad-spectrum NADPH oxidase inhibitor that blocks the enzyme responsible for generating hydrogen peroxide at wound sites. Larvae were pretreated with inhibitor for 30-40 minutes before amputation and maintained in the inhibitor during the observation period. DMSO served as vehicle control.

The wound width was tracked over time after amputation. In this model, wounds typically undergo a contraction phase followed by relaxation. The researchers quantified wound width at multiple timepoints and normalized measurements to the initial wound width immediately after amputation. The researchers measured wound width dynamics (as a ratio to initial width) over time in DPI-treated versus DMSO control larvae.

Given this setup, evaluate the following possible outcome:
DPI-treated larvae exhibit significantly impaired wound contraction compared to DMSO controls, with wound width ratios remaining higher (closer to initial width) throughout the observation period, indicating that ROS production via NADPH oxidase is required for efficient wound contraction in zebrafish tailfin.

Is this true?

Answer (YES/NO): NO